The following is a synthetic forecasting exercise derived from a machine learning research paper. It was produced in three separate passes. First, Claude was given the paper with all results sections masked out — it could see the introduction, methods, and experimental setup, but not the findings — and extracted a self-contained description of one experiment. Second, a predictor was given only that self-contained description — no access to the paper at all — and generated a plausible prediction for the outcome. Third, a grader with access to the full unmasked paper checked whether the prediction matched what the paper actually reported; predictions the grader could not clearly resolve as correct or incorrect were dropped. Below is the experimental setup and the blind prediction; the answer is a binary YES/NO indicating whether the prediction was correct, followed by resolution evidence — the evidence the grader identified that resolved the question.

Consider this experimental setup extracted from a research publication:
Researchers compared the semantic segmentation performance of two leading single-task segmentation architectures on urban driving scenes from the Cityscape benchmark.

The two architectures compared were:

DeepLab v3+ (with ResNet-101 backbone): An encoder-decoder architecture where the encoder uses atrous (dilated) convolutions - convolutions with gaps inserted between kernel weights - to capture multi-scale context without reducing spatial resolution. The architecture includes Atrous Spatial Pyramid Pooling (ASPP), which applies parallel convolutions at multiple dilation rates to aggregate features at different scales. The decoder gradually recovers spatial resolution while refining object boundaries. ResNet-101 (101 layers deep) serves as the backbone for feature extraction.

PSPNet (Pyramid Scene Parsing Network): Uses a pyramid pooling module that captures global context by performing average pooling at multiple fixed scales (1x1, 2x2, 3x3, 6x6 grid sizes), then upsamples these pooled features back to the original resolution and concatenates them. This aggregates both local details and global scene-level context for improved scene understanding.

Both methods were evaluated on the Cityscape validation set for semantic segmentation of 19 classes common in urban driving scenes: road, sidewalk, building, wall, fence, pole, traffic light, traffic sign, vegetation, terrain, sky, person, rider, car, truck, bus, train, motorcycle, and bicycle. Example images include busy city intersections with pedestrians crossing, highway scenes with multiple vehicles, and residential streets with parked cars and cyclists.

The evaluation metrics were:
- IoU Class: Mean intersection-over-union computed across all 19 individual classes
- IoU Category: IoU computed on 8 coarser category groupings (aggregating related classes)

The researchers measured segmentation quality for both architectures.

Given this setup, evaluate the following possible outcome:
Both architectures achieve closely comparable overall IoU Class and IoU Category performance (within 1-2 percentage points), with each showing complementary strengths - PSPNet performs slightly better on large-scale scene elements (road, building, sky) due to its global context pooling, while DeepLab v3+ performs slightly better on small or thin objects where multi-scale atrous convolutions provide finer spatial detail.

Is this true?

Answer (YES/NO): NO